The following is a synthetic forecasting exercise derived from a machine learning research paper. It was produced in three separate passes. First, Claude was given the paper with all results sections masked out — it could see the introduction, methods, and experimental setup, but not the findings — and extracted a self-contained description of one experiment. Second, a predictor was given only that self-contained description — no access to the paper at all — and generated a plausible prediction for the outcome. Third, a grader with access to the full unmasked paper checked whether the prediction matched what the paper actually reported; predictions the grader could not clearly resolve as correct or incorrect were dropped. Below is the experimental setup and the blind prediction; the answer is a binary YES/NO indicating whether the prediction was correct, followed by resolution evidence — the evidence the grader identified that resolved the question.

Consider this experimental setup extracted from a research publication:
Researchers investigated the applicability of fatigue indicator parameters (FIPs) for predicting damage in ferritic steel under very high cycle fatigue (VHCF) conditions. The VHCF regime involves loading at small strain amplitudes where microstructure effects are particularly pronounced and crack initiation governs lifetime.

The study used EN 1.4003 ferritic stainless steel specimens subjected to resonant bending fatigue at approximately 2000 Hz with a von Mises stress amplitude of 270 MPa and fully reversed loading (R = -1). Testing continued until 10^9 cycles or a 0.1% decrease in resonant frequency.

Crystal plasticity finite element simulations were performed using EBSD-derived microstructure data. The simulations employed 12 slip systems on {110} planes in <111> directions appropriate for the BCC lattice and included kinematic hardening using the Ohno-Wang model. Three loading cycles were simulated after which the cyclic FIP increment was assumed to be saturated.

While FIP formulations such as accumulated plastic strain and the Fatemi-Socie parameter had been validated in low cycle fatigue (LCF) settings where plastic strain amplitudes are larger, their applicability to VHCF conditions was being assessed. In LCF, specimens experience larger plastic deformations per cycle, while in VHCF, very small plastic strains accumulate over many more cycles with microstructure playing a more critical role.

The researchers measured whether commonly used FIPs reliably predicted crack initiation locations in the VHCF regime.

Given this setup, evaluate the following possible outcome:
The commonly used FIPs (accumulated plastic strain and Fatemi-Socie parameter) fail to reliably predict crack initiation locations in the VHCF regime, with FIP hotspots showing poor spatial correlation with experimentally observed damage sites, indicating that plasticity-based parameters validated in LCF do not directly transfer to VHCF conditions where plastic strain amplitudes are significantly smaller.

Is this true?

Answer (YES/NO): YES